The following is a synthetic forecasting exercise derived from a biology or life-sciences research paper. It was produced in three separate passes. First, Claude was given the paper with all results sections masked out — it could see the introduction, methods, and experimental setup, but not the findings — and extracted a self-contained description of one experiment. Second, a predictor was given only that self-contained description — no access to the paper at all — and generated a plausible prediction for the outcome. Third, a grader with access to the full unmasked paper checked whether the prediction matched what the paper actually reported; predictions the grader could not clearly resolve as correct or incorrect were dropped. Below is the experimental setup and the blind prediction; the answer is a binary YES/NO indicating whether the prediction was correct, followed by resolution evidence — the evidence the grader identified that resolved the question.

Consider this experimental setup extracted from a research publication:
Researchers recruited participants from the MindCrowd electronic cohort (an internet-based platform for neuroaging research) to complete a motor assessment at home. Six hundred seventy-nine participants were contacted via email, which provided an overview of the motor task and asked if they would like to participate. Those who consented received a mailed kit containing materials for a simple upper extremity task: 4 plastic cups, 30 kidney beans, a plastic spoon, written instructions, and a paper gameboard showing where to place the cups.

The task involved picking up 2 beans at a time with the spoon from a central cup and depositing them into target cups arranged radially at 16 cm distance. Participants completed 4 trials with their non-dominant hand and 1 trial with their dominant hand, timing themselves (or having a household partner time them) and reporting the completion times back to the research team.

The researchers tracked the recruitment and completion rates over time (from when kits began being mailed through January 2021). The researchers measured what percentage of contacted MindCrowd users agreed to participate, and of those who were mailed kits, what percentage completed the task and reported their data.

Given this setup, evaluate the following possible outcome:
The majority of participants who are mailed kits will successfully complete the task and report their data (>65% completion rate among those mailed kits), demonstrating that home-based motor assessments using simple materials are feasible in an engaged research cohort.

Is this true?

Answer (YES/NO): YES